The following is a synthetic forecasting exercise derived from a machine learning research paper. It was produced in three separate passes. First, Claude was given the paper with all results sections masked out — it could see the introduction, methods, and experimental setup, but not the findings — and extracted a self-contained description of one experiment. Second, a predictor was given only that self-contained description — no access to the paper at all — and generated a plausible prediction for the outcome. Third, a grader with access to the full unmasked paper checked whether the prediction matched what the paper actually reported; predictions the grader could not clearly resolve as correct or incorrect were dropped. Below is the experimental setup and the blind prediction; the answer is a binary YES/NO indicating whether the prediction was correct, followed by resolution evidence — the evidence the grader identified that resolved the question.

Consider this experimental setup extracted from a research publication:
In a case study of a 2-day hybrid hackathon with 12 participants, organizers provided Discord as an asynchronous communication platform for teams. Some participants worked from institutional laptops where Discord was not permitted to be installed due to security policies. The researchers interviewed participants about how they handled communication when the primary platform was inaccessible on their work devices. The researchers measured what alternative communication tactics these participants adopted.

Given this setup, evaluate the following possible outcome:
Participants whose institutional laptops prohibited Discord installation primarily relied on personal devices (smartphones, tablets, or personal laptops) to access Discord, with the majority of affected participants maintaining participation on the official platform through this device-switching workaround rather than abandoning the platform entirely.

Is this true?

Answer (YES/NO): NO